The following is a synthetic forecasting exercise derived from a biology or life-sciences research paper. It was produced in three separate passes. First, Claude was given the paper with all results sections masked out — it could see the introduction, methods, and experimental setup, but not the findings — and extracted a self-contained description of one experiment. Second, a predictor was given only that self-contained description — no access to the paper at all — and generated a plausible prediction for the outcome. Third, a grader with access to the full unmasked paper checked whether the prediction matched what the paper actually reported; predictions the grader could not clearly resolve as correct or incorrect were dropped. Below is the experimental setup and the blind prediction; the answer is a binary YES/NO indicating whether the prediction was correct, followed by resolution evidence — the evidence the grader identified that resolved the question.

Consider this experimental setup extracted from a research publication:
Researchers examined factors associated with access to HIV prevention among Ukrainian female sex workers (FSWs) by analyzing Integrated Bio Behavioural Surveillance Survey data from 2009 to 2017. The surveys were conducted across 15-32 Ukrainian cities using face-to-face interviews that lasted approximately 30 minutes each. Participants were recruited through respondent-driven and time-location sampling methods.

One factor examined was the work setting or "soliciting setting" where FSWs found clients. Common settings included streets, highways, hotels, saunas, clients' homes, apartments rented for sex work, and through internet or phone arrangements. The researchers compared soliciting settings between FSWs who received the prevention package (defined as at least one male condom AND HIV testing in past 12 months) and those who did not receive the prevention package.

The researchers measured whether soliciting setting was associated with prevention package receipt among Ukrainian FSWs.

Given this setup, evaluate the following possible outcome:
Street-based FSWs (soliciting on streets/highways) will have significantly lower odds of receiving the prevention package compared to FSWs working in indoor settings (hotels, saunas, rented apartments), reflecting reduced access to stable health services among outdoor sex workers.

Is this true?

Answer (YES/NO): NO